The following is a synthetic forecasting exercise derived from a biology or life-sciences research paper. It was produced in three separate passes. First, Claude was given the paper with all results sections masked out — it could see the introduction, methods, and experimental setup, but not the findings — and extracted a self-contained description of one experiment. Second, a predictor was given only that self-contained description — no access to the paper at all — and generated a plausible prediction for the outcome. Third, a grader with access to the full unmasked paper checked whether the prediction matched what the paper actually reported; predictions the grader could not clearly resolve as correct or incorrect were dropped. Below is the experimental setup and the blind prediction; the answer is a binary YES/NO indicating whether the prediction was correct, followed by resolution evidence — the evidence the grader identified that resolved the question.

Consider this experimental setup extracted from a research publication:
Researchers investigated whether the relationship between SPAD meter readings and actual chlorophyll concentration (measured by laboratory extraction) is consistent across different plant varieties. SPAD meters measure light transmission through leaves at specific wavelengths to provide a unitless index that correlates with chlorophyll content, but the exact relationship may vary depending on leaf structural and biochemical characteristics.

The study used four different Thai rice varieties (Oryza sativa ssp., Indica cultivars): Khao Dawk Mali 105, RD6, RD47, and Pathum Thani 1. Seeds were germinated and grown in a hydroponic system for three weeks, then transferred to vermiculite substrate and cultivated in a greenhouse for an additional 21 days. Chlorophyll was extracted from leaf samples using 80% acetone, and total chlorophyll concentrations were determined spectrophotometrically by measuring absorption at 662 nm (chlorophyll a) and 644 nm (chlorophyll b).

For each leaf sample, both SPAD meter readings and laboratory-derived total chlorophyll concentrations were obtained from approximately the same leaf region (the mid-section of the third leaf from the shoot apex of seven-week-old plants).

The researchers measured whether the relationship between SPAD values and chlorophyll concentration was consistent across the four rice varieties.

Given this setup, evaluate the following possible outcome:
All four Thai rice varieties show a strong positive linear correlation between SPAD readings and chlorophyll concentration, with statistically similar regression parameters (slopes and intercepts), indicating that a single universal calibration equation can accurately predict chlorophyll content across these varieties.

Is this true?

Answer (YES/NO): NO